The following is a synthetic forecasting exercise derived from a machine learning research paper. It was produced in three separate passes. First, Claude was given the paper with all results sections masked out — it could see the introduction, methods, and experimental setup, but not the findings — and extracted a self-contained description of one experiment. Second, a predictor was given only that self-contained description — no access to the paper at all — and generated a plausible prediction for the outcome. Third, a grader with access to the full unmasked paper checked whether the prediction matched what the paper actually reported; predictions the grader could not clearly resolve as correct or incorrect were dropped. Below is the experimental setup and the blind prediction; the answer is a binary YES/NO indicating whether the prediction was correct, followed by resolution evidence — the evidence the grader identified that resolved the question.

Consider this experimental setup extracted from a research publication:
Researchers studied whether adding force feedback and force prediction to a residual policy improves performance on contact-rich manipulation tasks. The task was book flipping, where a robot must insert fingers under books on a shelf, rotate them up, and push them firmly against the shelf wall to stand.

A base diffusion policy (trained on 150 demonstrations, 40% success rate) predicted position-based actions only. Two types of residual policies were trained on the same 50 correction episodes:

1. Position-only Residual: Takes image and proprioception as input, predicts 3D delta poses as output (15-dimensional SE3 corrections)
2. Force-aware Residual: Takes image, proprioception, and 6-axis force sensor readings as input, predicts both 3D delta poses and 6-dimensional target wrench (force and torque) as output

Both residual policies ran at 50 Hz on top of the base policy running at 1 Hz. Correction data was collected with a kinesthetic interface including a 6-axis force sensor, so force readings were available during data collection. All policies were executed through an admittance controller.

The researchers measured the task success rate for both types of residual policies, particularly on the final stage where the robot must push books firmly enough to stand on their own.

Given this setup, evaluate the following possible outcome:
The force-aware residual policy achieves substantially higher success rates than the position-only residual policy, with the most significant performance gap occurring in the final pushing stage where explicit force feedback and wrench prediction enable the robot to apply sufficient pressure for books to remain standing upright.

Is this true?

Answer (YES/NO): YES